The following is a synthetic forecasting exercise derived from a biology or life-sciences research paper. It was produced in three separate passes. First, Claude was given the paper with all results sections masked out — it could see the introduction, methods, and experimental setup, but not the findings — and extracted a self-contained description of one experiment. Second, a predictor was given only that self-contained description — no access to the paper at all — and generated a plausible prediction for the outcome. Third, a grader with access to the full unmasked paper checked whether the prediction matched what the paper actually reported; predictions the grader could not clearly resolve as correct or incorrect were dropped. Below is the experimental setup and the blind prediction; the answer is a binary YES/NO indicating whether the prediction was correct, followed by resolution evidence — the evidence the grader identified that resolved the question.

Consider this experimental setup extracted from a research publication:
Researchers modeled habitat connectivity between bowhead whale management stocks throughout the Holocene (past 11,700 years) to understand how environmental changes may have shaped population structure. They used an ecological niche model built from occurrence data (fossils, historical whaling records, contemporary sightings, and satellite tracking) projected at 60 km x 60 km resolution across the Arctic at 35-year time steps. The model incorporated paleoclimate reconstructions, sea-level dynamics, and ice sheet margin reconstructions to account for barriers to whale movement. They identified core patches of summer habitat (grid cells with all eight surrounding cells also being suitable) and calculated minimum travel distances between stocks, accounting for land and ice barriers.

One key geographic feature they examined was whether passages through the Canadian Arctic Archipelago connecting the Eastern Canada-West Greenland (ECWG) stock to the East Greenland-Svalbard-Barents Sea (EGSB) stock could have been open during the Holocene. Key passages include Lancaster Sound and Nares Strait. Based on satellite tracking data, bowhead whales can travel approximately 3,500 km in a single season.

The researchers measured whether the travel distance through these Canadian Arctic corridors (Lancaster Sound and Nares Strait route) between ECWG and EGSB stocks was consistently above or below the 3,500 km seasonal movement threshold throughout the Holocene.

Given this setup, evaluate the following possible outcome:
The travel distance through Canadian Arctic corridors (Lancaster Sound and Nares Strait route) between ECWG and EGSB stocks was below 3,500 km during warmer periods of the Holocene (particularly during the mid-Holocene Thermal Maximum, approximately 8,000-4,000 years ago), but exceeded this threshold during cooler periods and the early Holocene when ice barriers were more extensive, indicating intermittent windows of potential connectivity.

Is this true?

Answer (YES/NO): NO